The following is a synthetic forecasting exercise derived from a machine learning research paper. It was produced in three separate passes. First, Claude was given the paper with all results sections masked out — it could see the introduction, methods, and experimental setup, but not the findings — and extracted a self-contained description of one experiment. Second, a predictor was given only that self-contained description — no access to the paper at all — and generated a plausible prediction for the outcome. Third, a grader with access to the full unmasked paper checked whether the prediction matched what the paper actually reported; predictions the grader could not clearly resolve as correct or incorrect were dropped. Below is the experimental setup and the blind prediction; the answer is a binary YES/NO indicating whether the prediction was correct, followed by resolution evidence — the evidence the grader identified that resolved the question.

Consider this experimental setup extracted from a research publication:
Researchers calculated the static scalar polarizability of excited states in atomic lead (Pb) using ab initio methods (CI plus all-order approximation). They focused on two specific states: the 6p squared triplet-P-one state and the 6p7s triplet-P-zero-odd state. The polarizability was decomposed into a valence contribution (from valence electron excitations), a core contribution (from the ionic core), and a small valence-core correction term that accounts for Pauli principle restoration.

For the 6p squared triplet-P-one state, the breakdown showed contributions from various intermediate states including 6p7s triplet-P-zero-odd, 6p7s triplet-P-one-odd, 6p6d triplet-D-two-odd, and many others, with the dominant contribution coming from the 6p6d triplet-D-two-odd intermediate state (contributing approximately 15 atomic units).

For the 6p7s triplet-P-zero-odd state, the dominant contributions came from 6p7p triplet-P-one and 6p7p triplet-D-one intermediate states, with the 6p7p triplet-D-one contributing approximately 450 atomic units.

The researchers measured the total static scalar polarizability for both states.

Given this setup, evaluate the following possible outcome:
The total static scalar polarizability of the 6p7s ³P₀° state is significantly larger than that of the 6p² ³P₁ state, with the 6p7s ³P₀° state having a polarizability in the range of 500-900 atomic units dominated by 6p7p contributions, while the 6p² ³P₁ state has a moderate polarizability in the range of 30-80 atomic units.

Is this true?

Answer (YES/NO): YES